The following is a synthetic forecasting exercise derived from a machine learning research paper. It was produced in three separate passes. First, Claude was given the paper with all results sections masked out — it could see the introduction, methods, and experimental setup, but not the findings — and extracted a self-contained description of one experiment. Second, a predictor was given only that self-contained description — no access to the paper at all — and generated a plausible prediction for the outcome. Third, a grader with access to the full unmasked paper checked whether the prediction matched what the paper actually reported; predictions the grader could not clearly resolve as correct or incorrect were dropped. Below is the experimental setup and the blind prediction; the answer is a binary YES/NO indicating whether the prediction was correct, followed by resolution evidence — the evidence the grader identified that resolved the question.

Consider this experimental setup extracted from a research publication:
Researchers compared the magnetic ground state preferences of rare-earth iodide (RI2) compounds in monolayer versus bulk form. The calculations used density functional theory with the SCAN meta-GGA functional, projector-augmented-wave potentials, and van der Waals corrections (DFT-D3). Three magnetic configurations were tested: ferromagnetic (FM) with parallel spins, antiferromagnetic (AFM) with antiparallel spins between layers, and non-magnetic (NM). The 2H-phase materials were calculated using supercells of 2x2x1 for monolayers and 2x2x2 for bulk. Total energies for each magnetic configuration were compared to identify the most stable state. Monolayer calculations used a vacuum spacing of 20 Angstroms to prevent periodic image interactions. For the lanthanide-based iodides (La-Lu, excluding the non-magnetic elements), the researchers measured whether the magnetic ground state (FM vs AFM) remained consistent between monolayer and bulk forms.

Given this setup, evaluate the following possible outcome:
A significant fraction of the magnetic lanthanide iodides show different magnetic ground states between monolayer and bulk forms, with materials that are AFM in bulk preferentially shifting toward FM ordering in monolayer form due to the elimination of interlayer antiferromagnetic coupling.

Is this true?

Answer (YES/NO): NO